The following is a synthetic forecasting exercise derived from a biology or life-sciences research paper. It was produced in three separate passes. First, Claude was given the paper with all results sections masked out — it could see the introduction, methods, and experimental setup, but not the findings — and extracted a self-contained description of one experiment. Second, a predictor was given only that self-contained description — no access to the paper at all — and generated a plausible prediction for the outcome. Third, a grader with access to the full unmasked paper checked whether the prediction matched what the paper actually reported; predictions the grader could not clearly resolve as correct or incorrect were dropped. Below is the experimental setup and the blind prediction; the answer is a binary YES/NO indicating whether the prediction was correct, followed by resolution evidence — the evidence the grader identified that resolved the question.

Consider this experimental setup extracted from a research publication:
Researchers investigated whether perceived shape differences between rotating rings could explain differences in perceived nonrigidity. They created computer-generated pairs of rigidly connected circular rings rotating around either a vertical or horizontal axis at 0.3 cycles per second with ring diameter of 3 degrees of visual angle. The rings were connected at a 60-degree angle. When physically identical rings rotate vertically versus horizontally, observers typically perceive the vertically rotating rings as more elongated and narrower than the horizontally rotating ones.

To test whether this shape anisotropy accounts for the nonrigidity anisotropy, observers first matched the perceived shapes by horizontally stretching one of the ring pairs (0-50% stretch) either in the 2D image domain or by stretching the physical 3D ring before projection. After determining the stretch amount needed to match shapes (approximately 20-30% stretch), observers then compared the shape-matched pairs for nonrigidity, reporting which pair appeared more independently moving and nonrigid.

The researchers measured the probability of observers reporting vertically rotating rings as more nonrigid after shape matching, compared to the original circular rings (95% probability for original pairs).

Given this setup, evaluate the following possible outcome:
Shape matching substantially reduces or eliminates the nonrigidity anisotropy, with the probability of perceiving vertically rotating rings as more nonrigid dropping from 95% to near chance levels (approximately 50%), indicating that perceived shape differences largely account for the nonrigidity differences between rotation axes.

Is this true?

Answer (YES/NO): NO